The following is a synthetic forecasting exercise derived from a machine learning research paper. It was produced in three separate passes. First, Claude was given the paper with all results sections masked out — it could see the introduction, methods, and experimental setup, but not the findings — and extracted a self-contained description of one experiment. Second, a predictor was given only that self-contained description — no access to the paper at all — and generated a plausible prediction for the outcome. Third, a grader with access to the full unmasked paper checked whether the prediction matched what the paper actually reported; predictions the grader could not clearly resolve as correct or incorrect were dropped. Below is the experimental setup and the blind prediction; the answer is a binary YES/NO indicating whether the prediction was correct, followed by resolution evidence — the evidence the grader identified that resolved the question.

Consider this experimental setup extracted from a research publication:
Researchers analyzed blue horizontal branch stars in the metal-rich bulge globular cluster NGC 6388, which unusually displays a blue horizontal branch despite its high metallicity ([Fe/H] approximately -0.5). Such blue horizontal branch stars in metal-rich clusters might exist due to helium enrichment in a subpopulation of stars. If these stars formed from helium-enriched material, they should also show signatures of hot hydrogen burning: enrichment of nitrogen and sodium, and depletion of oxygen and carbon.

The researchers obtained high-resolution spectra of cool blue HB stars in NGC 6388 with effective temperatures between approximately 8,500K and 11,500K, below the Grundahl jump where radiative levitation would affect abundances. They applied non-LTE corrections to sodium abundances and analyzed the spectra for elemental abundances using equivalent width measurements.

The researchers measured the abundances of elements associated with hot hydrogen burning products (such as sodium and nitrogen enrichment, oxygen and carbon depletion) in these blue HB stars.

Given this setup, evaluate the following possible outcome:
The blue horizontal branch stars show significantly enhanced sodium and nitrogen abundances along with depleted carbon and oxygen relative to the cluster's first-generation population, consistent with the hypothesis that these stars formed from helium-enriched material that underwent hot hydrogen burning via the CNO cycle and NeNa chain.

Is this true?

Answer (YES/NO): YES